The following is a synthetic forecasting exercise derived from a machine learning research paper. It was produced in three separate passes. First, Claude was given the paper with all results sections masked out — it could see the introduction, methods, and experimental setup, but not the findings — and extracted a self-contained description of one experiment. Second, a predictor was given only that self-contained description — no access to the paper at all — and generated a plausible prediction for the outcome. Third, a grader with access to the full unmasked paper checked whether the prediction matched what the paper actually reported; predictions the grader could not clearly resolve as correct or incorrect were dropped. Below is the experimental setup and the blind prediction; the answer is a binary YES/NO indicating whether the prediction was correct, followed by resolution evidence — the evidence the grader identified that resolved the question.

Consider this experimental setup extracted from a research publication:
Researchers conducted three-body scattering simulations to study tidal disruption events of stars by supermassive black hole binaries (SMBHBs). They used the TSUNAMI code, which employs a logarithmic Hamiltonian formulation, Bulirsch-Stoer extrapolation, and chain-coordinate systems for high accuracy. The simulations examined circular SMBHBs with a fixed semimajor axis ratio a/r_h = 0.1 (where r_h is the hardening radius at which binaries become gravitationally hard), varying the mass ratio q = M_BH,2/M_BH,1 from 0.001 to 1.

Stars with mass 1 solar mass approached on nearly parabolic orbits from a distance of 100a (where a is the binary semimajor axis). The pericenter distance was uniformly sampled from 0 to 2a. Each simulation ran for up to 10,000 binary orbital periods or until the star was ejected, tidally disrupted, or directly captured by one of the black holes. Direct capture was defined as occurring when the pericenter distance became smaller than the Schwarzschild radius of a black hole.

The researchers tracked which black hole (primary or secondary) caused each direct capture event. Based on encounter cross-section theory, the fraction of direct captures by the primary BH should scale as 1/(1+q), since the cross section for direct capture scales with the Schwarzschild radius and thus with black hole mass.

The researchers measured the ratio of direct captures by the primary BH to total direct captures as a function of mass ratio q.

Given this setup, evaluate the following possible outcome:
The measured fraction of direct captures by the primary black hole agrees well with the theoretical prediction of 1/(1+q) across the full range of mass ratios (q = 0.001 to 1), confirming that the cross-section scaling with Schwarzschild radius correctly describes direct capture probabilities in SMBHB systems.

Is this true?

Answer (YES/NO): YES